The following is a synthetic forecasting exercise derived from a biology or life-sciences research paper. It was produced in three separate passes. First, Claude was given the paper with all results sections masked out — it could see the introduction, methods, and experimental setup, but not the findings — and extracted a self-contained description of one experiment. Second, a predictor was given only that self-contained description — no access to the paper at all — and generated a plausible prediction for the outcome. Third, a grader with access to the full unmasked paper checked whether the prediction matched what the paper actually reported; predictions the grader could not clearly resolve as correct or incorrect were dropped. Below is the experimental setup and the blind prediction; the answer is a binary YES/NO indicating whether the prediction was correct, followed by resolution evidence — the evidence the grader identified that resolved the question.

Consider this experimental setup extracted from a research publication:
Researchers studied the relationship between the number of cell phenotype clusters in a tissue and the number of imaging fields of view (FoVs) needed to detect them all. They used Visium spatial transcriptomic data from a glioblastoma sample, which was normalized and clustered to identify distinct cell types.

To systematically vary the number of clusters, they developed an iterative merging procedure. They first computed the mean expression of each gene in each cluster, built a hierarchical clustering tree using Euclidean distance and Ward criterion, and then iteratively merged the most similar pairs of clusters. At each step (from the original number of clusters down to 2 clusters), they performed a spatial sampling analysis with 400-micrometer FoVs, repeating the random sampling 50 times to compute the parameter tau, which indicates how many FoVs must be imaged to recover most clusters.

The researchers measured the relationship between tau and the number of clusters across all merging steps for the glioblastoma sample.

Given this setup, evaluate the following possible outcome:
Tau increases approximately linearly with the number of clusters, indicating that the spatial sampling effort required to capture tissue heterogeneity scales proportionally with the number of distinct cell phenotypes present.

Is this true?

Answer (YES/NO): YES